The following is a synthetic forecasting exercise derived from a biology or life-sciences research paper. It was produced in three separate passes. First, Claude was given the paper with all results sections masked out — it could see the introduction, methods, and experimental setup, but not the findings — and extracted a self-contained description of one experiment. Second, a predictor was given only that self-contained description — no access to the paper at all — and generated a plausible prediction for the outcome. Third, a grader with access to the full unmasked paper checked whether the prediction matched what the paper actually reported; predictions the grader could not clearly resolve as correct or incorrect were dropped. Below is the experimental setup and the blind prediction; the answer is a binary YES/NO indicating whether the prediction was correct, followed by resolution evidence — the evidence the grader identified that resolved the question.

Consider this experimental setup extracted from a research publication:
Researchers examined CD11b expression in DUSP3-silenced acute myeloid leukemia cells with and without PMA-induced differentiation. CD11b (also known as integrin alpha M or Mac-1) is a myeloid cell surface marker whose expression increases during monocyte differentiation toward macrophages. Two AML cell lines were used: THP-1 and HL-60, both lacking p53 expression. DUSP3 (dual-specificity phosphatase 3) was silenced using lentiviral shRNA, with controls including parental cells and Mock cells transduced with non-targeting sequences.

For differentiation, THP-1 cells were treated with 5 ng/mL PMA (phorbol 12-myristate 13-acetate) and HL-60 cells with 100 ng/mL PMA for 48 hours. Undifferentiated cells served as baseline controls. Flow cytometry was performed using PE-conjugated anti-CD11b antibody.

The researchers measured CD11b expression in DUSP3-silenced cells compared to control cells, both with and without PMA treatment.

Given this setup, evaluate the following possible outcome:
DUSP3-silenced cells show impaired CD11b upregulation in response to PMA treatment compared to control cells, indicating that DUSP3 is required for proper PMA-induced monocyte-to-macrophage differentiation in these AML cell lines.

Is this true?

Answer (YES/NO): NO